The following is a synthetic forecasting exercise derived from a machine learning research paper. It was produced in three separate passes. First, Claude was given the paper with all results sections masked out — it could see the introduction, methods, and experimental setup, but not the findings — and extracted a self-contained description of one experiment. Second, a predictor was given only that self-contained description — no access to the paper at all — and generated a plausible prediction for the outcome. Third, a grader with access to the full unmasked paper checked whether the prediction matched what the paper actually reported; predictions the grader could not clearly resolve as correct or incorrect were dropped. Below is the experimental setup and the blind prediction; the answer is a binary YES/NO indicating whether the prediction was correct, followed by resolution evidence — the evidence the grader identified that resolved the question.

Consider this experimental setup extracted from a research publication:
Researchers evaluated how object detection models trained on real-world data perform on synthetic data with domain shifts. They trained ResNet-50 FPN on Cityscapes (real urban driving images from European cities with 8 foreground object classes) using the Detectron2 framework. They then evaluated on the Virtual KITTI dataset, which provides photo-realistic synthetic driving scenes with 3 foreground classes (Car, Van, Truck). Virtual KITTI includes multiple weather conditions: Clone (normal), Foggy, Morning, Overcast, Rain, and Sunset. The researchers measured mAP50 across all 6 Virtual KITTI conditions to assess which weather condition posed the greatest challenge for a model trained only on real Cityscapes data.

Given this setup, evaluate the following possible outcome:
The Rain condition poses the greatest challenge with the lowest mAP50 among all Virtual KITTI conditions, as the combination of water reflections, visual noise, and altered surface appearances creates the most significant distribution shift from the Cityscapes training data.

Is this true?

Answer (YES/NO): NO